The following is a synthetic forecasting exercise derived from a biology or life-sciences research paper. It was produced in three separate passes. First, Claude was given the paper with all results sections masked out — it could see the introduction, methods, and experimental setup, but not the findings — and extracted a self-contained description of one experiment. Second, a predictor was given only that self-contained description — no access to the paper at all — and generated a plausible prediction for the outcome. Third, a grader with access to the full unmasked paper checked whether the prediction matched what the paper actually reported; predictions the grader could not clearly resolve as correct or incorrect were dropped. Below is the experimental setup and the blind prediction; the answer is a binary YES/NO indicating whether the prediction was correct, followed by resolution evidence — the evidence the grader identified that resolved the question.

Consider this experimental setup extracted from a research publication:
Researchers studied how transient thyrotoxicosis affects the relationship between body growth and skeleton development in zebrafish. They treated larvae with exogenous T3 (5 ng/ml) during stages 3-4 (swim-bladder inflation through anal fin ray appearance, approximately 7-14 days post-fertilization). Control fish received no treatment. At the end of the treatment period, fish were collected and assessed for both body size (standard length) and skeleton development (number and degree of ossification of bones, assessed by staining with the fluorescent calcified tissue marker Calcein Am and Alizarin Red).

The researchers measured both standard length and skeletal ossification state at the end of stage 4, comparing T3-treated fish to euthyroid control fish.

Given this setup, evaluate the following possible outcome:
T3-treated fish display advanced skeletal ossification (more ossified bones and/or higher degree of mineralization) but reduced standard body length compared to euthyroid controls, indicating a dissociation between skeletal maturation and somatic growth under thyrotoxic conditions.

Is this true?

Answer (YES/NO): YES